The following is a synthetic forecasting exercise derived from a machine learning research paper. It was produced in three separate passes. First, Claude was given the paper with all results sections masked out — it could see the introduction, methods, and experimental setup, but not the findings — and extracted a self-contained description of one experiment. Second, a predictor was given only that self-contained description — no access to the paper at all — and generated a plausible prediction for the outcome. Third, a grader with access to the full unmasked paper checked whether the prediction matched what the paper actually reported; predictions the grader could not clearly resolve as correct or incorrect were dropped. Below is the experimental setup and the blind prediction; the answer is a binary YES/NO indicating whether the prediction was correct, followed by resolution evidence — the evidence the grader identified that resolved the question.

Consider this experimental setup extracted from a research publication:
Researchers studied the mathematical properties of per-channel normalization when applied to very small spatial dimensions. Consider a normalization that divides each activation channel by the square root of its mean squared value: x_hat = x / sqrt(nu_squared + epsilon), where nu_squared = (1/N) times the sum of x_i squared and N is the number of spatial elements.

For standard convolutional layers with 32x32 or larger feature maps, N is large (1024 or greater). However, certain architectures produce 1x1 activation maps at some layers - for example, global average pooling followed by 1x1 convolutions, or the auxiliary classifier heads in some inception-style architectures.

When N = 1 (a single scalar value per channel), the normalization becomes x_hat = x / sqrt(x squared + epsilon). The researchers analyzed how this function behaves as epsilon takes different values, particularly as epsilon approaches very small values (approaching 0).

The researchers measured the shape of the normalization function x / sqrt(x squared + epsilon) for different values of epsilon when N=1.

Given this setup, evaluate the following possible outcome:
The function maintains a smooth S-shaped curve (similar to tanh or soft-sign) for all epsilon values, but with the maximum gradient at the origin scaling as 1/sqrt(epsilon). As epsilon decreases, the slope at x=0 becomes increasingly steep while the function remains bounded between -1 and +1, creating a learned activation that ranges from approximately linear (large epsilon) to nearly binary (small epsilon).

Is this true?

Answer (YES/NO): NO